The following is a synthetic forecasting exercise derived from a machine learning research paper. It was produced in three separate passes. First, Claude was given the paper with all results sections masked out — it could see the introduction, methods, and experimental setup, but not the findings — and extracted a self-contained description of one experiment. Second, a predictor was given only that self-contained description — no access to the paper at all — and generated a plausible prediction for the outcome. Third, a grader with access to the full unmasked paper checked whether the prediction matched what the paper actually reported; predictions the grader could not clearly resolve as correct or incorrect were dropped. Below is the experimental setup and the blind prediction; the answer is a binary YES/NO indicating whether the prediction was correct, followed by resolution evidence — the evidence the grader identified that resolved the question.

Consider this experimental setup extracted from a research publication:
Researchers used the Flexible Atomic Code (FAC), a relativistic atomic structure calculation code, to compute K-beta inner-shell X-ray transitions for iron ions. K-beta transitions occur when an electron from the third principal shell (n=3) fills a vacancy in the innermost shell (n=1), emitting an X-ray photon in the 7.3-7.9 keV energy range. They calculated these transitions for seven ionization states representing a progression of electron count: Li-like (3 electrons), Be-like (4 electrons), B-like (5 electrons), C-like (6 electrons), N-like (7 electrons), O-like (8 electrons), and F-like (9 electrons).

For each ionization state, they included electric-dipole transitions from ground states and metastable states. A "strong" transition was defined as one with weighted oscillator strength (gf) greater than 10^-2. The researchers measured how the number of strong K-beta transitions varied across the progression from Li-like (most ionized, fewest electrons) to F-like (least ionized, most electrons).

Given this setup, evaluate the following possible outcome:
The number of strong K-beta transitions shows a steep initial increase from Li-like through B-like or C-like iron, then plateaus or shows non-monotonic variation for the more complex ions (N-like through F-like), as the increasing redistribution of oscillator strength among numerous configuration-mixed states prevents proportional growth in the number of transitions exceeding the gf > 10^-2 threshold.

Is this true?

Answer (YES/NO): NO